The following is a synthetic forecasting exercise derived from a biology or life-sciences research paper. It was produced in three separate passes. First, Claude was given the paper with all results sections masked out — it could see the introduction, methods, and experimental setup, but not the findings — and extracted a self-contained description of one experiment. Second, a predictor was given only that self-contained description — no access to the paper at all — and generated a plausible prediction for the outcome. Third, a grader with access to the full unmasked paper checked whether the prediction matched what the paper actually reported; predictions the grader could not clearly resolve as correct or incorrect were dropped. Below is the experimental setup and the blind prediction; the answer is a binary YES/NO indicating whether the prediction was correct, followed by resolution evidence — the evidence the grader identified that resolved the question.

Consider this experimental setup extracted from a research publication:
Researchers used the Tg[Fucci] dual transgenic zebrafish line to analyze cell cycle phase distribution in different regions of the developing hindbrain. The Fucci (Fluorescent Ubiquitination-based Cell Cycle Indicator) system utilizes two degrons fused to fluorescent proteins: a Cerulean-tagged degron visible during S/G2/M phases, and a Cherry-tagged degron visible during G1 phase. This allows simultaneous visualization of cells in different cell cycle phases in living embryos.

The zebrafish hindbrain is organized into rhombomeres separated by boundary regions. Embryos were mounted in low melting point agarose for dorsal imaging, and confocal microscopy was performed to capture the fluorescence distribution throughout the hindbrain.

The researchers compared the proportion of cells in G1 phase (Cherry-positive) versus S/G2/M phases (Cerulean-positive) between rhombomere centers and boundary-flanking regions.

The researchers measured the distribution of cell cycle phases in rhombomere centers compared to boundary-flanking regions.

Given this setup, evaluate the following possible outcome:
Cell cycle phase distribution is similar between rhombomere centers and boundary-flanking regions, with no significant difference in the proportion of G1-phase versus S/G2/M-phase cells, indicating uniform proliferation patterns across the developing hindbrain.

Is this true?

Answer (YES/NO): NO